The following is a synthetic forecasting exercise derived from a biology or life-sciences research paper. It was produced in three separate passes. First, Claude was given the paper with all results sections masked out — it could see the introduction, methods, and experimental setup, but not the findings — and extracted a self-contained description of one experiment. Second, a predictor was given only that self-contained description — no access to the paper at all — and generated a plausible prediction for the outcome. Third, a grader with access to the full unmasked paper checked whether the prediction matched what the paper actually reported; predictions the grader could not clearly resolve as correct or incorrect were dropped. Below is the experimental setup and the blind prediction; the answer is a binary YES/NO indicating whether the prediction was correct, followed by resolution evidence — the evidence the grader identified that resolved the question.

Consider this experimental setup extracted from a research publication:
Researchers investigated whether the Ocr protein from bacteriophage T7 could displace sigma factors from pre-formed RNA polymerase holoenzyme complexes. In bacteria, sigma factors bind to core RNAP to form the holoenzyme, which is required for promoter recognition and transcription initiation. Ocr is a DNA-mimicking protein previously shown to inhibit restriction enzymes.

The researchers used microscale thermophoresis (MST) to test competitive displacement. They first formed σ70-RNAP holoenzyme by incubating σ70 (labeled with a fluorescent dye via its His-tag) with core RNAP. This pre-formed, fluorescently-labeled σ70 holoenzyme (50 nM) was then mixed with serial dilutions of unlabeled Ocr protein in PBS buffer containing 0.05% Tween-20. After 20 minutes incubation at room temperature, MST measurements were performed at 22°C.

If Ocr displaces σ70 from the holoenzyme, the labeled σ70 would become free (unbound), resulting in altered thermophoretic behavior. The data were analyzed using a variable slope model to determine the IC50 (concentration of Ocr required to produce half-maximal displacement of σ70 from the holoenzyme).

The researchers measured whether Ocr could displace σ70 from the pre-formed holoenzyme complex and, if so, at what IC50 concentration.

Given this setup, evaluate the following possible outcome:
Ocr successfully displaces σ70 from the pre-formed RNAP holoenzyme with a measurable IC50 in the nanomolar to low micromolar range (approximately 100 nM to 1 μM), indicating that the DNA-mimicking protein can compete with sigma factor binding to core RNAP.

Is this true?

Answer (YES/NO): NO